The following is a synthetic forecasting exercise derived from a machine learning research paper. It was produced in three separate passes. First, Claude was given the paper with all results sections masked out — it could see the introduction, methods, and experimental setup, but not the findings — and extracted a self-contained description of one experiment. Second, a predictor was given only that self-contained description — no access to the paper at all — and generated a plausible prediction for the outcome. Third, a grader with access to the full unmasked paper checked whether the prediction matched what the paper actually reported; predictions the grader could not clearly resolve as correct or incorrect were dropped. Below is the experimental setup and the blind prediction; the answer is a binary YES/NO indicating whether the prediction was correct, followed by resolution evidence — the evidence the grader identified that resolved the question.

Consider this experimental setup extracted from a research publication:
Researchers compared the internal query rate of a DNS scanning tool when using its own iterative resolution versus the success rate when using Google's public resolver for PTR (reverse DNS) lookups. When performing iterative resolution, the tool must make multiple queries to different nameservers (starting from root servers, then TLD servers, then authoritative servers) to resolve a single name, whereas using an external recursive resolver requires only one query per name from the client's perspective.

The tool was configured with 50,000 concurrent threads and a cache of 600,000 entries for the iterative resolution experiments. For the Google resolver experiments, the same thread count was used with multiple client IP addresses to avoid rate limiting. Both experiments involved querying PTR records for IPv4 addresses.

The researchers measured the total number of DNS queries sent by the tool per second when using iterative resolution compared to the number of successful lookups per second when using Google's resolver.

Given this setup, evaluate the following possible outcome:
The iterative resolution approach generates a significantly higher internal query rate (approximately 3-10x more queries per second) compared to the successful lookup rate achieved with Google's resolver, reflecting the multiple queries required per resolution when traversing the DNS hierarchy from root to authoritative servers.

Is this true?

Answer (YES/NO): NO